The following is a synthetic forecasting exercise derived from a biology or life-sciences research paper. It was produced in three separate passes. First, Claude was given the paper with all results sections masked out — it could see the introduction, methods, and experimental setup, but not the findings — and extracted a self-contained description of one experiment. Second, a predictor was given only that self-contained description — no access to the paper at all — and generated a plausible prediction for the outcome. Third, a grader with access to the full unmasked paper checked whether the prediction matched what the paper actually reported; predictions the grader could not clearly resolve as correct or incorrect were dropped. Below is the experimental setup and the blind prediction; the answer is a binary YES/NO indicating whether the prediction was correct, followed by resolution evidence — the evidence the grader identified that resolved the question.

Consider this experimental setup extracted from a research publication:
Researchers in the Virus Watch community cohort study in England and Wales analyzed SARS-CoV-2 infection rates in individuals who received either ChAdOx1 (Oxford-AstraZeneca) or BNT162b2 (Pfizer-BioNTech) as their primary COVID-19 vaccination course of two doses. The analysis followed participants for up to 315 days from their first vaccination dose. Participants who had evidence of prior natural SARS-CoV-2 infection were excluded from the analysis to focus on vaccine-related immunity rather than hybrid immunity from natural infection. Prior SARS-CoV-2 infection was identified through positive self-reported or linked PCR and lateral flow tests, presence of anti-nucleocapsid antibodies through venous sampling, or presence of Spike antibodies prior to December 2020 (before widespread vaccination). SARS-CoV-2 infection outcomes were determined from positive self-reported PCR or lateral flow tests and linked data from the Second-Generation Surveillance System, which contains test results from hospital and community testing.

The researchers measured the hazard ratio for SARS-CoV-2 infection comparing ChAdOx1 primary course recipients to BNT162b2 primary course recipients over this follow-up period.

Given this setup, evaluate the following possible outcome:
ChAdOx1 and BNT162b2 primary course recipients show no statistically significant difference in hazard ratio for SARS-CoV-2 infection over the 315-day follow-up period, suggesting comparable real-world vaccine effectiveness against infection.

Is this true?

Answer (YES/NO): NO